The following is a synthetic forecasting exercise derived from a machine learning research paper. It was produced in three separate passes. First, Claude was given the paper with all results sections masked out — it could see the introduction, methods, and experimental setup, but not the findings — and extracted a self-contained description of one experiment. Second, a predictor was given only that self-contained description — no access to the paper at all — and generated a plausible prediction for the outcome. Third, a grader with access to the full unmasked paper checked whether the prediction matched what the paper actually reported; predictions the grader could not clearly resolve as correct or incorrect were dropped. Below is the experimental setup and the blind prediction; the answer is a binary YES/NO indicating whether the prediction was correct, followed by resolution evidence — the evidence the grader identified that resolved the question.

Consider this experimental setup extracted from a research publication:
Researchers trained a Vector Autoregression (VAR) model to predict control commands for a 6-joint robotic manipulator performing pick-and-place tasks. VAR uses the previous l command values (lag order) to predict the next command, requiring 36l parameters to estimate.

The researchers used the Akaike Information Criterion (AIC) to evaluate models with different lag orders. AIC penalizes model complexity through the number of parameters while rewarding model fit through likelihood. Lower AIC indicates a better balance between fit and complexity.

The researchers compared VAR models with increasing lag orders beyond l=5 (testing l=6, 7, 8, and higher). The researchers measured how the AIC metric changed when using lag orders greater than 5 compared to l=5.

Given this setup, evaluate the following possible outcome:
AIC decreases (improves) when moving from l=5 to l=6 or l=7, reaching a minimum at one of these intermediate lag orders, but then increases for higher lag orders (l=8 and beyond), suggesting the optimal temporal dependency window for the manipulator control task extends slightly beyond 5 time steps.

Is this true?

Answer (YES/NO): NO